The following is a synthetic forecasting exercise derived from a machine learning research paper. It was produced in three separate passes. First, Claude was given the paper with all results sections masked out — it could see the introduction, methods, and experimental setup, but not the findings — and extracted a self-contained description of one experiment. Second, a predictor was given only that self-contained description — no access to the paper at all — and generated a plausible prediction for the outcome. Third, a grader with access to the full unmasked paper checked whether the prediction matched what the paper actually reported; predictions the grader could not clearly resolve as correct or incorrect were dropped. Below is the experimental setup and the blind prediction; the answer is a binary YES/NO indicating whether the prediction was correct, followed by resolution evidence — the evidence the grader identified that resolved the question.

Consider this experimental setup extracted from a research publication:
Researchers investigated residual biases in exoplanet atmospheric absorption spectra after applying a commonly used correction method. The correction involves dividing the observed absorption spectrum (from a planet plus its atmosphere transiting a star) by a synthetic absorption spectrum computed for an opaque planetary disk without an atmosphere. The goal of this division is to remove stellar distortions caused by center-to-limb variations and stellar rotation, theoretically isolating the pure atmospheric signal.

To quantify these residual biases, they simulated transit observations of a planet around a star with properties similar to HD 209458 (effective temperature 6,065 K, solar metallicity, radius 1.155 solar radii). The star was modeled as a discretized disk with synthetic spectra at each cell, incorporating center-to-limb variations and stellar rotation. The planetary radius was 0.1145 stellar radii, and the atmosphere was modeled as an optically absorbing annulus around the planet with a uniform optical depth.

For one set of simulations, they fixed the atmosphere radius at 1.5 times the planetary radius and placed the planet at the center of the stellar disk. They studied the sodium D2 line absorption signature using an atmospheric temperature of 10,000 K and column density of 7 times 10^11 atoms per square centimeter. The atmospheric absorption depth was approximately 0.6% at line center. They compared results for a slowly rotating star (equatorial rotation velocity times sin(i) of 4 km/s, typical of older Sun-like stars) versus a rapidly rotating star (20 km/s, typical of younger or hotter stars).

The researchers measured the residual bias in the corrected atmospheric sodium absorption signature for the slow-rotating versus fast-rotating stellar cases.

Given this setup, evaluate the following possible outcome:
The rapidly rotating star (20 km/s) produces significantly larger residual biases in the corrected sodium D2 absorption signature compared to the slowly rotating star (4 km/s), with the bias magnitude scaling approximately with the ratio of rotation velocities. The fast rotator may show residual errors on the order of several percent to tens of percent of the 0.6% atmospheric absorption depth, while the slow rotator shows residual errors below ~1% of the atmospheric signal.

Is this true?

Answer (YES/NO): NO